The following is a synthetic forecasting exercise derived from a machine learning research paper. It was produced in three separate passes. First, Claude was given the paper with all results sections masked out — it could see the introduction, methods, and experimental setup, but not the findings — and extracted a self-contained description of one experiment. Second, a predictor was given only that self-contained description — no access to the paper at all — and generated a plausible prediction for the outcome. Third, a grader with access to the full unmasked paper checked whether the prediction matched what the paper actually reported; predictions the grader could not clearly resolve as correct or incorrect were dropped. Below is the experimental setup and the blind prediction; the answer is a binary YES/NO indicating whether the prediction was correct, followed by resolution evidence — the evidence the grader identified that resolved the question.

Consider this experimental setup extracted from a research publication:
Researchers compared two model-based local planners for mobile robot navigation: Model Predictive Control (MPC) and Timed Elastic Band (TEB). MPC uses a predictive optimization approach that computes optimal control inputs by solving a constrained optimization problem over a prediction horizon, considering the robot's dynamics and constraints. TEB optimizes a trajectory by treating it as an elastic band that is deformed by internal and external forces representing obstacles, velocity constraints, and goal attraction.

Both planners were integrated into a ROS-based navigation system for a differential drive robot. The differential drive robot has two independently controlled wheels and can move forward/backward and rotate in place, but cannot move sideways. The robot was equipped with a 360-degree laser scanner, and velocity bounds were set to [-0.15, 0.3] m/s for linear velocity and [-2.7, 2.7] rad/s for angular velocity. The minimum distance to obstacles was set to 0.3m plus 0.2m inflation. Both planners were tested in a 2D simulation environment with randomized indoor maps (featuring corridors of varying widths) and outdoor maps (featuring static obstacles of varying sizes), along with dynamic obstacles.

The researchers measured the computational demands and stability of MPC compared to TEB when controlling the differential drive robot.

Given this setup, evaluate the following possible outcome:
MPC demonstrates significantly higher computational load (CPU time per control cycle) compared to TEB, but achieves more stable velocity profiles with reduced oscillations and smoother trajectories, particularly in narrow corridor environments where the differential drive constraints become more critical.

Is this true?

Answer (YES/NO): NO